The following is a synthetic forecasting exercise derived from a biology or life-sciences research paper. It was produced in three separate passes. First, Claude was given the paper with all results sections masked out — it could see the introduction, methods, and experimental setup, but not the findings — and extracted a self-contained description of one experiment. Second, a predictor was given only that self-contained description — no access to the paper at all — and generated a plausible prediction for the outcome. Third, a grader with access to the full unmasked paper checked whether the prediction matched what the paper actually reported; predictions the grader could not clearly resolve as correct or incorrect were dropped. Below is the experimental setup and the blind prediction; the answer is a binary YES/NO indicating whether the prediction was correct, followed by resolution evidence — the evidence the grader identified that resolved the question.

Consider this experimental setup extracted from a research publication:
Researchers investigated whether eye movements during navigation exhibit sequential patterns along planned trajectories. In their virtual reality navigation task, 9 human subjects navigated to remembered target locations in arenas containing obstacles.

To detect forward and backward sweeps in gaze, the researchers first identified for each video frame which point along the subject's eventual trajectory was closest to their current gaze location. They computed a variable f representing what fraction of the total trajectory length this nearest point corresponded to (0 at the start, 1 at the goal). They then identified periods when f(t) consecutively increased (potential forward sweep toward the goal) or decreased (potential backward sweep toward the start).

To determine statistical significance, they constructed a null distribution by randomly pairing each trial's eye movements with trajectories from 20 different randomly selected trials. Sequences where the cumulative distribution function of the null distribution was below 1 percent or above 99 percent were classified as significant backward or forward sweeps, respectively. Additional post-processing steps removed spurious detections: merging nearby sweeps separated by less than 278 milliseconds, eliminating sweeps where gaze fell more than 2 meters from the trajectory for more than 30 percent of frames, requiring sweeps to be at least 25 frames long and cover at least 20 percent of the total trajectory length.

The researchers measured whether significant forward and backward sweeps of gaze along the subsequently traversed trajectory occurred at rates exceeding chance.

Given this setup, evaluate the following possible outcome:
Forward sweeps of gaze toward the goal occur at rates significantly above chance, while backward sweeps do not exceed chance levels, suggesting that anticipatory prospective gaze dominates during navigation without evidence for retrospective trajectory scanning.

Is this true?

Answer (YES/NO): NO